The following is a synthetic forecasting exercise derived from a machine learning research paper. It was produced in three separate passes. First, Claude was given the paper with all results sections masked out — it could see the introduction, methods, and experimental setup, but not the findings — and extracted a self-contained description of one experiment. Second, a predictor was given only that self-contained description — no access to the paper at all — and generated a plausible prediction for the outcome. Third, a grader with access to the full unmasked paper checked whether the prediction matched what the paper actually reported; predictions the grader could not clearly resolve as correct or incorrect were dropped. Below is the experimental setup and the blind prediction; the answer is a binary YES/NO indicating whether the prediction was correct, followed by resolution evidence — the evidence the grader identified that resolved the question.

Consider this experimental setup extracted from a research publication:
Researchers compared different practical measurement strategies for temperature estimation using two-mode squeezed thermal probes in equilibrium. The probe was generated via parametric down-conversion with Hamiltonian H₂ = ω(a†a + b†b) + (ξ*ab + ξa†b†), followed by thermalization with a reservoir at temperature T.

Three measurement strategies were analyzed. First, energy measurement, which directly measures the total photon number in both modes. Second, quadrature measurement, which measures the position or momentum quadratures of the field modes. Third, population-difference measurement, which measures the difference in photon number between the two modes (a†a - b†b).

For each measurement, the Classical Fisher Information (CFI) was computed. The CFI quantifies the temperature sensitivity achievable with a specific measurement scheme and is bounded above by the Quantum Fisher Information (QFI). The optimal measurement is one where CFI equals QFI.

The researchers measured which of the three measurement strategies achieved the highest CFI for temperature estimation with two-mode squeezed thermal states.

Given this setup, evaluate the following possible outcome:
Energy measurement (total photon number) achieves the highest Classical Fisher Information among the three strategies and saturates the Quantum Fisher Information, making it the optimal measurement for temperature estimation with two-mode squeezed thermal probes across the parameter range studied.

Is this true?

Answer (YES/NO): YES